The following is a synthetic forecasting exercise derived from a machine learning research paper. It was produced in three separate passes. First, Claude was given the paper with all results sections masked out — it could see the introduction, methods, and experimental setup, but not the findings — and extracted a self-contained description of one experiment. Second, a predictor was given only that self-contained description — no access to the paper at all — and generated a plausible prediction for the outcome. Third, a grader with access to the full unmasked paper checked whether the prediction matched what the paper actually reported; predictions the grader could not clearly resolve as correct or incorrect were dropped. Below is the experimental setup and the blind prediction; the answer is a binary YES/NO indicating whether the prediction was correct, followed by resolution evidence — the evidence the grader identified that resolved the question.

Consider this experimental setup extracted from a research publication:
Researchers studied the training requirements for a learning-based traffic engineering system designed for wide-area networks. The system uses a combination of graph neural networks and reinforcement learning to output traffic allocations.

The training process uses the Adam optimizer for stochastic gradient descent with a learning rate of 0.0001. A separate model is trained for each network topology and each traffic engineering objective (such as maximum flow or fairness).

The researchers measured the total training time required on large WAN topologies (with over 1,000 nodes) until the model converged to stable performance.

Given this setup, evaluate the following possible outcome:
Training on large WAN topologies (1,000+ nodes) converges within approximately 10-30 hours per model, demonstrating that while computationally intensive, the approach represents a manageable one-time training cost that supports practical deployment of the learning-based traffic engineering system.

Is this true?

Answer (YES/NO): NO